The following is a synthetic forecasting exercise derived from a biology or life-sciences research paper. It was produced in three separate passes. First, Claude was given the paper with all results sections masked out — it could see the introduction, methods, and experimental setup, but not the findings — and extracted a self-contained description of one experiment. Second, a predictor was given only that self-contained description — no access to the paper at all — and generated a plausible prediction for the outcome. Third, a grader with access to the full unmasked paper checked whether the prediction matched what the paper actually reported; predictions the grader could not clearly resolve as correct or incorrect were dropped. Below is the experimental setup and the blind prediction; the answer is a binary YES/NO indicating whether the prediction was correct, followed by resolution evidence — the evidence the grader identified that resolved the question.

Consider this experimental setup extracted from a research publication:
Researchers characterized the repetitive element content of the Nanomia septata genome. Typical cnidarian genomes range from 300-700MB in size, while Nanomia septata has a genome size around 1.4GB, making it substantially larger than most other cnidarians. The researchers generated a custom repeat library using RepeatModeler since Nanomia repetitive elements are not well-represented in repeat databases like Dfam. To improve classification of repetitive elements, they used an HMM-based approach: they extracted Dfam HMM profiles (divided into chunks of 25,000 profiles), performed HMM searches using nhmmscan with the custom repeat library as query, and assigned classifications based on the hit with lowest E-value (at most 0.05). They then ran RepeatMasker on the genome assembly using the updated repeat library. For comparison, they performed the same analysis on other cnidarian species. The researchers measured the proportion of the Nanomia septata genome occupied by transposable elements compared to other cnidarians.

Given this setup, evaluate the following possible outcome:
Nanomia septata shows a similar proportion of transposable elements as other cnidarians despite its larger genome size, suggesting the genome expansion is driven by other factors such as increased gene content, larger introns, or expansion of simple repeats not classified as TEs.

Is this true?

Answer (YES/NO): NO